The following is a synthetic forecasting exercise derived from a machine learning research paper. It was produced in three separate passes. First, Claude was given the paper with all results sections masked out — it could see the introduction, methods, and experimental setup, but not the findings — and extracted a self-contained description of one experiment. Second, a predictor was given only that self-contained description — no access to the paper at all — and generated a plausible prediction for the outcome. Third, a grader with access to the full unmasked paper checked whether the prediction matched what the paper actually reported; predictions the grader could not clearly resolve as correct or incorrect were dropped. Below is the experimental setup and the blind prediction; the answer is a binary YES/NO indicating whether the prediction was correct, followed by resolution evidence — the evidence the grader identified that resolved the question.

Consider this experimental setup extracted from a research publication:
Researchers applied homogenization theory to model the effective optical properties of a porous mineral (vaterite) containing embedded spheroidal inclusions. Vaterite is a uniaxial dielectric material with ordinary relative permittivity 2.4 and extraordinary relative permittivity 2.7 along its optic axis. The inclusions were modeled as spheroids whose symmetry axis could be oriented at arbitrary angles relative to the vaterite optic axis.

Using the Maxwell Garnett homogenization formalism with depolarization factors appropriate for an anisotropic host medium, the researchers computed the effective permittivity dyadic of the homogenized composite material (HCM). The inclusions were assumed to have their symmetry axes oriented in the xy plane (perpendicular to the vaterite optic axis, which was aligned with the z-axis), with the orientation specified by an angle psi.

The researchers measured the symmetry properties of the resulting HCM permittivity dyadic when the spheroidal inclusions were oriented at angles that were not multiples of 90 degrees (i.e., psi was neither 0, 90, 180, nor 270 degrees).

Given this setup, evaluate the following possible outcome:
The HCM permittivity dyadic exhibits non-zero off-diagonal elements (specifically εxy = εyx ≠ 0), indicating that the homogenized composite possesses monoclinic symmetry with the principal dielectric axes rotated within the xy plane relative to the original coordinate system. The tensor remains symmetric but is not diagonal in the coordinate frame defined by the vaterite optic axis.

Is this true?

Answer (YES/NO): NO